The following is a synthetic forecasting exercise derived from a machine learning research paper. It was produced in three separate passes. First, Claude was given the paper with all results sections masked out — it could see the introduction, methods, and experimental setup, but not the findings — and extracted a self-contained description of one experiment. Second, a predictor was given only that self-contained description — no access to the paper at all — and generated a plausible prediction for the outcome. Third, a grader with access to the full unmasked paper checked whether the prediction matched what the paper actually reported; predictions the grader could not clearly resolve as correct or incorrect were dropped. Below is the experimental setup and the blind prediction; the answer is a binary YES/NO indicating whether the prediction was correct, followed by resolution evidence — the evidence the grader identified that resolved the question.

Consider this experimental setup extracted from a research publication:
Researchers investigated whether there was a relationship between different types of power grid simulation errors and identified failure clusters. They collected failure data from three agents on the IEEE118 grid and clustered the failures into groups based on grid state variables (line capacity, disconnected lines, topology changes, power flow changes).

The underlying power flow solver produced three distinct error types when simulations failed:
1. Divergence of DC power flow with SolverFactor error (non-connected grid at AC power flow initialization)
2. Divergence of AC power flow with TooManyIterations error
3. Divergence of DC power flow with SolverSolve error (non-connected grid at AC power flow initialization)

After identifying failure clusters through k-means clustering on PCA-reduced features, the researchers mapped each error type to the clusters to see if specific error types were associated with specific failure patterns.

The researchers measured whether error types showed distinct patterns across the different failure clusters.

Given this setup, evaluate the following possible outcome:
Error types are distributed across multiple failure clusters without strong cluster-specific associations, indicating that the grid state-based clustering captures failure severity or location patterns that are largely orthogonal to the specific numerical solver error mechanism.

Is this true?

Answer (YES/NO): YES